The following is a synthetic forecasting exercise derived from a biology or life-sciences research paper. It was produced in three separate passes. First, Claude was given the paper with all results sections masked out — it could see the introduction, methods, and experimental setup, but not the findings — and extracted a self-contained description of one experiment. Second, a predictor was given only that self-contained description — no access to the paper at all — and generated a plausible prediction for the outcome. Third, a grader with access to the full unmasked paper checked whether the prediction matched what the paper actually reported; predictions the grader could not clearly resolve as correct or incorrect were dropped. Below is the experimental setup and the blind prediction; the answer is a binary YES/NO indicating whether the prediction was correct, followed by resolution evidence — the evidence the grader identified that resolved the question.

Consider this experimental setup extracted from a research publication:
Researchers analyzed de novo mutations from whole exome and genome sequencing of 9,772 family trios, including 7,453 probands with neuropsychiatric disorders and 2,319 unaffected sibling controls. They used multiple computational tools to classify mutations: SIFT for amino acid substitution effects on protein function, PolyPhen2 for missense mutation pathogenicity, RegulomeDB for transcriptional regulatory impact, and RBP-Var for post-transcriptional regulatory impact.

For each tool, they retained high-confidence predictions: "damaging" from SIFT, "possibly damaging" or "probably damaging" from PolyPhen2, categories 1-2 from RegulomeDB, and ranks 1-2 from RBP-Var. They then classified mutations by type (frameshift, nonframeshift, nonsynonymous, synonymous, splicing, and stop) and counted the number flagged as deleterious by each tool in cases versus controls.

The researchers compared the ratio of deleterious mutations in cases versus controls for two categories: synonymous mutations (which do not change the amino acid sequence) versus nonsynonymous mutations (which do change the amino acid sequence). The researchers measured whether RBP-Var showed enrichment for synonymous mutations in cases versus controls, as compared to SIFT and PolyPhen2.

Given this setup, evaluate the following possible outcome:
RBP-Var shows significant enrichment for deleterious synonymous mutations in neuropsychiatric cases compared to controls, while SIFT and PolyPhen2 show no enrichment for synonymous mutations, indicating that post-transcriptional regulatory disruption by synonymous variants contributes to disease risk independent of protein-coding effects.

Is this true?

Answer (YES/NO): YES